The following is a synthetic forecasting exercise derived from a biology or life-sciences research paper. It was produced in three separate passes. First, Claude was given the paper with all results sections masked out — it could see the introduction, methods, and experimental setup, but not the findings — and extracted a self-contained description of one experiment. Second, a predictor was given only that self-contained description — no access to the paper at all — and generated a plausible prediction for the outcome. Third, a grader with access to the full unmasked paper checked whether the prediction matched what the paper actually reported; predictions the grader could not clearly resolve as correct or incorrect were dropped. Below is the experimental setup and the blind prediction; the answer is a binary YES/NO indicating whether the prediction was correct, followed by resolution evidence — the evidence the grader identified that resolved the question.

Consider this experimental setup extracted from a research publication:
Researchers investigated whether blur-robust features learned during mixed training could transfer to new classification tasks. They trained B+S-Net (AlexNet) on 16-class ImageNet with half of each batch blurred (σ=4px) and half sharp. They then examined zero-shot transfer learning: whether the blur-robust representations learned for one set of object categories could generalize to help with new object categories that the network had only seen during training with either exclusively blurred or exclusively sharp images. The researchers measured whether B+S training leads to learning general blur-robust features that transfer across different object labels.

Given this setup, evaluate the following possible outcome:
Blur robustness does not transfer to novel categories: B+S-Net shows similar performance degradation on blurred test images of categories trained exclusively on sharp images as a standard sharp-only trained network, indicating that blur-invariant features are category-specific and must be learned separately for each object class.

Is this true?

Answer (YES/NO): NO